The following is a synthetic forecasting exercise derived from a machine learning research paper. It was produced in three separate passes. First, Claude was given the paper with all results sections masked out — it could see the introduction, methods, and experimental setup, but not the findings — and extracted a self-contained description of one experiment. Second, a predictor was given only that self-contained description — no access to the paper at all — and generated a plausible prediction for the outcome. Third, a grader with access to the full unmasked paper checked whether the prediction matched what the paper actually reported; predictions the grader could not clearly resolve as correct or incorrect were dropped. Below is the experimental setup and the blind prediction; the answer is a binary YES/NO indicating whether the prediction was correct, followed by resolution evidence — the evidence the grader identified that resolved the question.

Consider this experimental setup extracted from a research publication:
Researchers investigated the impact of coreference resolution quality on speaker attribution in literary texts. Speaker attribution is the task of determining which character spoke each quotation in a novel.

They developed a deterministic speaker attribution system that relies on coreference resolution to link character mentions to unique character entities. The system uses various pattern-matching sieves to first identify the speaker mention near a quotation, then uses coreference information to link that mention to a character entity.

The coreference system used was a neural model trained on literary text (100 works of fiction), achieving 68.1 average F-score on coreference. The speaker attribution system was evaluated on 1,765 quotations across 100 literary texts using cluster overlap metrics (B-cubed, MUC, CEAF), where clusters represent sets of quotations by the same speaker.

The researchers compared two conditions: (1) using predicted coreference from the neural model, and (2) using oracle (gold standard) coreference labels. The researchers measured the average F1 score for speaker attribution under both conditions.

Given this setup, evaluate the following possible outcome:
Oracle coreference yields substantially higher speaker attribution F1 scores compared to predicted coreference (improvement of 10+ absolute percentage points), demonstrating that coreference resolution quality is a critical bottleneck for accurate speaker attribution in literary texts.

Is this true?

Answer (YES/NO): YES